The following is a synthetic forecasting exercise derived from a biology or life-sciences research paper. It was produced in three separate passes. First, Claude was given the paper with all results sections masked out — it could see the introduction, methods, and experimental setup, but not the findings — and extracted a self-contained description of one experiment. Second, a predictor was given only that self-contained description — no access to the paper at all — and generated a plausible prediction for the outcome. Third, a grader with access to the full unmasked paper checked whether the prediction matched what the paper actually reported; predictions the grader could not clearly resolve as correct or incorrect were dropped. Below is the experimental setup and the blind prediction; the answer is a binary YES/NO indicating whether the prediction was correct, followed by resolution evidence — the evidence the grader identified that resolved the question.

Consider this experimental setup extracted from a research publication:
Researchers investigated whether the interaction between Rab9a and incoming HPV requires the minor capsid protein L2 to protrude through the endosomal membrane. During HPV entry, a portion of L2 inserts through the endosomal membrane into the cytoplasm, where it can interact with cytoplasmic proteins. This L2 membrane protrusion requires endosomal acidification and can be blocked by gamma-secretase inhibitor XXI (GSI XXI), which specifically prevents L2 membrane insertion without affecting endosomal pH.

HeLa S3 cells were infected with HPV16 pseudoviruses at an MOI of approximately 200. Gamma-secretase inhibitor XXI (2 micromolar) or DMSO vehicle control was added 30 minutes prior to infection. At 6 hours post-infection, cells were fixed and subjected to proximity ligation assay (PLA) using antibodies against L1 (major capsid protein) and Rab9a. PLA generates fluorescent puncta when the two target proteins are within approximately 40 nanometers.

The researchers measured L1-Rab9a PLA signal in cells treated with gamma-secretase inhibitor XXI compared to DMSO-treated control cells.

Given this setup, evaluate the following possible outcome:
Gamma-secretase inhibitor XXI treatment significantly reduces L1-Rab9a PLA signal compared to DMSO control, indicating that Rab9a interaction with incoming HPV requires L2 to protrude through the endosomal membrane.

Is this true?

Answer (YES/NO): YES